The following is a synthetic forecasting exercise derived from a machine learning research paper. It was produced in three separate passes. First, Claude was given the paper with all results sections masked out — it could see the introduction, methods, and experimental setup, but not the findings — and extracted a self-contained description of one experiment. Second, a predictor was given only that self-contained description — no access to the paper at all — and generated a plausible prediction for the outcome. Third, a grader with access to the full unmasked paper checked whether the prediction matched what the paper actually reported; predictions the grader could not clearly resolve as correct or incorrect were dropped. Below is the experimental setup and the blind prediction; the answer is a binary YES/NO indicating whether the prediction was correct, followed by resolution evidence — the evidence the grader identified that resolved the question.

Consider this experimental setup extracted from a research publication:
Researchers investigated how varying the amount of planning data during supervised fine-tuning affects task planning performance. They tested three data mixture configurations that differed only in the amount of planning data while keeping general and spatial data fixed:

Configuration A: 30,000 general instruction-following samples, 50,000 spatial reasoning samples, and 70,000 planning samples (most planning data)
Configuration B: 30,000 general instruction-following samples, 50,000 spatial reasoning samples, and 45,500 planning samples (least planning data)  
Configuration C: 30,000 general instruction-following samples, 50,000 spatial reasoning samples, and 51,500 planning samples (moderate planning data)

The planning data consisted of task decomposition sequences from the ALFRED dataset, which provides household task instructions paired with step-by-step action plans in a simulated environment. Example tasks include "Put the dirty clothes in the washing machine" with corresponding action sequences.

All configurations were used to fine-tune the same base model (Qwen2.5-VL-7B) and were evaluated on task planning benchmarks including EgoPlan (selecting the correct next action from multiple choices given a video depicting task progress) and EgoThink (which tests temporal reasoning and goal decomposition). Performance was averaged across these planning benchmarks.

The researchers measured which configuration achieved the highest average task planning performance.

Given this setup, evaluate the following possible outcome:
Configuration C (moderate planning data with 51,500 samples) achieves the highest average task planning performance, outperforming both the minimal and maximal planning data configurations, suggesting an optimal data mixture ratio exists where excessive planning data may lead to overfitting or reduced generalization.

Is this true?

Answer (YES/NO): YES